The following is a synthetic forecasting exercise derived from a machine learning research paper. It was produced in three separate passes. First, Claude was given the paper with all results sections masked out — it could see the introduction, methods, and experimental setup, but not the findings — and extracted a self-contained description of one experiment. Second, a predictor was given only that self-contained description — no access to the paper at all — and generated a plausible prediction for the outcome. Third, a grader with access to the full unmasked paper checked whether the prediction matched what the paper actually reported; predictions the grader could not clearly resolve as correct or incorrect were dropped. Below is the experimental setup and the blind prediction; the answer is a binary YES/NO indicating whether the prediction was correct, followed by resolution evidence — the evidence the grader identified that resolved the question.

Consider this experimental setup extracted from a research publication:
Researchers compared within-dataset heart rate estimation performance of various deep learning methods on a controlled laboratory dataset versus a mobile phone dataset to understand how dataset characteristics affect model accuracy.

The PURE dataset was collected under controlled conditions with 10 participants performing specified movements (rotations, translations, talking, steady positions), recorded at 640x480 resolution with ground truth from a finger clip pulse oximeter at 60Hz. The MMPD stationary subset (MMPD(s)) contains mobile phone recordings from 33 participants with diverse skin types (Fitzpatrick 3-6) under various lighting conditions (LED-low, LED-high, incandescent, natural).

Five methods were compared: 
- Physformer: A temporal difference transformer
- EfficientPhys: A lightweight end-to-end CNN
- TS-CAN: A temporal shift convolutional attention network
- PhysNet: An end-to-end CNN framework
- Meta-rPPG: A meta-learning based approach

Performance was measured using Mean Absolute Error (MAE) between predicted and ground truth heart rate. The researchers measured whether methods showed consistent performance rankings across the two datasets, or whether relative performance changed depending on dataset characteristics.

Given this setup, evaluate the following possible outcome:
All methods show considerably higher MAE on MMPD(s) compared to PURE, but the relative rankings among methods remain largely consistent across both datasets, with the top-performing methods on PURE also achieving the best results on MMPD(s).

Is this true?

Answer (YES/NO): NO